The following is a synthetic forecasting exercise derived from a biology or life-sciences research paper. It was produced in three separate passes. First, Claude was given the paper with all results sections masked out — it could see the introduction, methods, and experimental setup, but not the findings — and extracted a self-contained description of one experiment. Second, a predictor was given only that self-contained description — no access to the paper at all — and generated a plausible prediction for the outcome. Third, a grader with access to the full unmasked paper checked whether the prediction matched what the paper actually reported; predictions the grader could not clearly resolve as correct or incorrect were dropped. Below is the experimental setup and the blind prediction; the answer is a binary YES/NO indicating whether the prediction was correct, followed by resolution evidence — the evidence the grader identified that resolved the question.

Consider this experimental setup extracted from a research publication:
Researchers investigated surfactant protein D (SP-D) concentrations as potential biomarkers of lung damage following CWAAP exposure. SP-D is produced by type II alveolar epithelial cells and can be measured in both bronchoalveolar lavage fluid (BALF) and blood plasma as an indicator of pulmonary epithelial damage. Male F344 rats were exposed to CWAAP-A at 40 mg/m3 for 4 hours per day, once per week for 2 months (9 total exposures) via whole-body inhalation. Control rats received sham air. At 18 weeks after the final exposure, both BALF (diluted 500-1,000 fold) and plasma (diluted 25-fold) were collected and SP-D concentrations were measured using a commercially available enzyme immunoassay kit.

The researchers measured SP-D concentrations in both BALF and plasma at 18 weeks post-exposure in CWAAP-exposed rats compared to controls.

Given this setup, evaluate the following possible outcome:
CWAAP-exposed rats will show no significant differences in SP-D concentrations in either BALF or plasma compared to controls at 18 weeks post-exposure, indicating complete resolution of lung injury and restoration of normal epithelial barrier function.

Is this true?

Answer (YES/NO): NO